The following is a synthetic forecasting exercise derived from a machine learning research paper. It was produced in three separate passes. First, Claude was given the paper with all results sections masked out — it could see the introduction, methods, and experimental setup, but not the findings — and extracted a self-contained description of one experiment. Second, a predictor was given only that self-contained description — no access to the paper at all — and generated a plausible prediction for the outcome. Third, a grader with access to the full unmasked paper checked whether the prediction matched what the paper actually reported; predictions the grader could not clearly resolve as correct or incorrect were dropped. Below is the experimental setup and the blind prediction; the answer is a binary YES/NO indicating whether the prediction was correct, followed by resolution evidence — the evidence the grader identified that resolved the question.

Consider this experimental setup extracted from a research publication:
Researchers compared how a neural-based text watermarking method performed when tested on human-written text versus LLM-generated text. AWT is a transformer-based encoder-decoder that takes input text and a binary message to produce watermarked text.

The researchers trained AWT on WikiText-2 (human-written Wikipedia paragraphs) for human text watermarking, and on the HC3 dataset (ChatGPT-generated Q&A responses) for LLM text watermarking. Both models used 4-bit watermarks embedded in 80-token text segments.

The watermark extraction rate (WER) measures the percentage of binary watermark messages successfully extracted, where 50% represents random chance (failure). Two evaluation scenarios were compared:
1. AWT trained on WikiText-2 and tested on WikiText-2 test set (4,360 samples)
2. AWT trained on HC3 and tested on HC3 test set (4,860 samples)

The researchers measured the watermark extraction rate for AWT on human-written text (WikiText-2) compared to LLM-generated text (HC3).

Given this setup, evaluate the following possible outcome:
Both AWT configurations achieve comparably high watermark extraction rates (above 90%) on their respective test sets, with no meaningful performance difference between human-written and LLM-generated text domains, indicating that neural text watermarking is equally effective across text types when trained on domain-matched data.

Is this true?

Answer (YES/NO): YES